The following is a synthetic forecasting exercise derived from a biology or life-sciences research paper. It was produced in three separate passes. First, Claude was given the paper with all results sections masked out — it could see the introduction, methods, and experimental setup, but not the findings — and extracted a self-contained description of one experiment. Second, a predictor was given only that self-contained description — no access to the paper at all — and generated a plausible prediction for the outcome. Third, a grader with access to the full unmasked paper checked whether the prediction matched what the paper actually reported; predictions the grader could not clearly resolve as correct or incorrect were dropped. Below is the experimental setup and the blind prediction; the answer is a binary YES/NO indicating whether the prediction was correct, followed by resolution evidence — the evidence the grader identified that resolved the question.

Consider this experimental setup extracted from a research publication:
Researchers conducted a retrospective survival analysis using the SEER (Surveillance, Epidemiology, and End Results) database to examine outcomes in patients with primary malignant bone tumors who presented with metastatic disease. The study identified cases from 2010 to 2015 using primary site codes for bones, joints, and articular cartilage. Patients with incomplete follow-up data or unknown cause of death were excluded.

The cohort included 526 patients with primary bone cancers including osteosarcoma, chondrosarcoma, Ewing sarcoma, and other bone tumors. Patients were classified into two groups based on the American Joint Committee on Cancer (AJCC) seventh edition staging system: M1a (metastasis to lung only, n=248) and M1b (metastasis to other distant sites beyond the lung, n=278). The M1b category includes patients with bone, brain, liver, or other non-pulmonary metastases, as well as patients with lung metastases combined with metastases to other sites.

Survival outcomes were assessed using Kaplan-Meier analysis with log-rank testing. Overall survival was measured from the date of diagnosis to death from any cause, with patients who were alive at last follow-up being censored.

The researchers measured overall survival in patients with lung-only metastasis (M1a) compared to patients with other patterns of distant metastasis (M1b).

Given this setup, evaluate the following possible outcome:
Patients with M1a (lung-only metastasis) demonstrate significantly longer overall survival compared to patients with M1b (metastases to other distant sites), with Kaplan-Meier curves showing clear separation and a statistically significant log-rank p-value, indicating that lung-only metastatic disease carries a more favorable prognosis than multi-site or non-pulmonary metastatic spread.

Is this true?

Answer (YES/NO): YES